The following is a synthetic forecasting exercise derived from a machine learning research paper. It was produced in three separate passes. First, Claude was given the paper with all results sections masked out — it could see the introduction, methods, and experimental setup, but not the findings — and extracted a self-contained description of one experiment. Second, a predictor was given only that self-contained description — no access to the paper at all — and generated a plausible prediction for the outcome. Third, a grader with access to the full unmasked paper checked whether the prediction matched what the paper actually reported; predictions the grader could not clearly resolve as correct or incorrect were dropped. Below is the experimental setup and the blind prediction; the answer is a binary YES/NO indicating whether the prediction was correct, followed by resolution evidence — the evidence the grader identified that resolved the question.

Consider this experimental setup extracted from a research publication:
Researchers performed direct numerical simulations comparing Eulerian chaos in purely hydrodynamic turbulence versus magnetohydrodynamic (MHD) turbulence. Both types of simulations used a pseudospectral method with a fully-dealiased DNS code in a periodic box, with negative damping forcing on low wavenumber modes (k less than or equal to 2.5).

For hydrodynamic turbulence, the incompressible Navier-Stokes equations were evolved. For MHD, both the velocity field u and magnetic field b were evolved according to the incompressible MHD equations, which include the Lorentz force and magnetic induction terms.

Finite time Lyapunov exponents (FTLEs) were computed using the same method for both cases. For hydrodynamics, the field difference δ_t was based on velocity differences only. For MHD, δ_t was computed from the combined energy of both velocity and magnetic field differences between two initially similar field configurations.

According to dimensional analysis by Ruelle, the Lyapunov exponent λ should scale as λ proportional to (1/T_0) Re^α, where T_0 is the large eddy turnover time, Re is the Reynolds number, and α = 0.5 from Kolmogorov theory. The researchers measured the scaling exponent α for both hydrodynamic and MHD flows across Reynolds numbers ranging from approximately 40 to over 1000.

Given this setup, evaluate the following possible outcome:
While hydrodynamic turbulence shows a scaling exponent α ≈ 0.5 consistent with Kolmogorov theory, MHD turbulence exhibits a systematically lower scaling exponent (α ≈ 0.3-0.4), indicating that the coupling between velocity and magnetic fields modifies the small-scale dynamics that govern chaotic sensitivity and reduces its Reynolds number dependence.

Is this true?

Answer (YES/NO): NO